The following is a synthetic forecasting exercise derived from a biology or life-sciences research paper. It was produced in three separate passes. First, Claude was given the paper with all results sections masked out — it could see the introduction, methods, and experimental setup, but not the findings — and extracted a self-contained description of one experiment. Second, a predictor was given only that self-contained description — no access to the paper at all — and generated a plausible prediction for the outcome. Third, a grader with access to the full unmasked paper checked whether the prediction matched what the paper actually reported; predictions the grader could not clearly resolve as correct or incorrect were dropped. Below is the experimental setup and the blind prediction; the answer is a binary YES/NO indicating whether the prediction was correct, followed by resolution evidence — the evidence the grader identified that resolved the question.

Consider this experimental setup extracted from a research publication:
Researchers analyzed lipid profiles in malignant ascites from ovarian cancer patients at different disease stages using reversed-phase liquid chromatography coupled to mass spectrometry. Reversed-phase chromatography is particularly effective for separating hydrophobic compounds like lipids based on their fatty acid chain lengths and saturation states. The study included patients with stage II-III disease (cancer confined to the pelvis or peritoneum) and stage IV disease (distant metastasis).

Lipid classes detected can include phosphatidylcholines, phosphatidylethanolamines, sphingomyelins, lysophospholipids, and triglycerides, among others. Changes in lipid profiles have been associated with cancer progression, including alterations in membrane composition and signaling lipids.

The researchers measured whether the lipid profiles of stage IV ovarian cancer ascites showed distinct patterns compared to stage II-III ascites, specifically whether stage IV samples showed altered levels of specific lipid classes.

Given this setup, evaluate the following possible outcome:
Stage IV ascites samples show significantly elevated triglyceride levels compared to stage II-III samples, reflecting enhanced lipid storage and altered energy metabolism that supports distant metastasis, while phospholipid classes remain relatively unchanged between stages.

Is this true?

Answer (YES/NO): NO